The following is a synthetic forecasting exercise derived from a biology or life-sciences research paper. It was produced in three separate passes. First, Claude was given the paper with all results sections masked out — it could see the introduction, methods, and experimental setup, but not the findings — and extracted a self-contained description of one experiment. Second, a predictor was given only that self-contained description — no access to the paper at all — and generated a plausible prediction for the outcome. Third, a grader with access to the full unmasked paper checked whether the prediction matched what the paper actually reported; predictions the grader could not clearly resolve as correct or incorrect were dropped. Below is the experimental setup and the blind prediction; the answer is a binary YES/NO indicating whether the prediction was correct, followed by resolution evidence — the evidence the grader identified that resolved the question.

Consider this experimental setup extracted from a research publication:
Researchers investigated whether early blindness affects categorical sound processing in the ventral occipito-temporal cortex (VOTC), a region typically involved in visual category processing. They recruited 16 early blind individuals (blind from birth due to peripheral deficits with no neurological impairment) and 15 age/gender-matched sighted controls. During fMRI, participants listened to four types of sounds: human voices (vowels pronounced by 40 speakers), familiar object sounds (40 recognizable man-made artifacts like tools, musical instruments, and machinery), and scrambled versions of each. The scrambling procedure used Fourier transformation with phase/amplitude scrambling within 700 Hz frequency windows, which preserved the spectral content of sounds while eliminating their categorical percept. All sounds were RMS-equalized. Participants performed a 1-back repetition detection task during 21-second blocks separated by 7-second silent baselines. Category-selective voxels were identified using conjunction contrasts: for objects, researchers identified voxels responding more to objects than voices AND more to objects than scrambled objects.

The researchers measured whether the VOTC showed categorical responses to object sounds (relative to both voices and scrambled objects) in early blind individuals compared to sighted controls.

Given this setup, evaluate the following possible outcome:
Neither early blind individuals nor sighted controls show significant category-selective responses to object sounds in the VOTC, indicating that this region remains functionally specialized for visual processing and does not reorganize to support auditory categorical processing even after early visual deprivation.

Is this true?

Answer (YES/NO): NO